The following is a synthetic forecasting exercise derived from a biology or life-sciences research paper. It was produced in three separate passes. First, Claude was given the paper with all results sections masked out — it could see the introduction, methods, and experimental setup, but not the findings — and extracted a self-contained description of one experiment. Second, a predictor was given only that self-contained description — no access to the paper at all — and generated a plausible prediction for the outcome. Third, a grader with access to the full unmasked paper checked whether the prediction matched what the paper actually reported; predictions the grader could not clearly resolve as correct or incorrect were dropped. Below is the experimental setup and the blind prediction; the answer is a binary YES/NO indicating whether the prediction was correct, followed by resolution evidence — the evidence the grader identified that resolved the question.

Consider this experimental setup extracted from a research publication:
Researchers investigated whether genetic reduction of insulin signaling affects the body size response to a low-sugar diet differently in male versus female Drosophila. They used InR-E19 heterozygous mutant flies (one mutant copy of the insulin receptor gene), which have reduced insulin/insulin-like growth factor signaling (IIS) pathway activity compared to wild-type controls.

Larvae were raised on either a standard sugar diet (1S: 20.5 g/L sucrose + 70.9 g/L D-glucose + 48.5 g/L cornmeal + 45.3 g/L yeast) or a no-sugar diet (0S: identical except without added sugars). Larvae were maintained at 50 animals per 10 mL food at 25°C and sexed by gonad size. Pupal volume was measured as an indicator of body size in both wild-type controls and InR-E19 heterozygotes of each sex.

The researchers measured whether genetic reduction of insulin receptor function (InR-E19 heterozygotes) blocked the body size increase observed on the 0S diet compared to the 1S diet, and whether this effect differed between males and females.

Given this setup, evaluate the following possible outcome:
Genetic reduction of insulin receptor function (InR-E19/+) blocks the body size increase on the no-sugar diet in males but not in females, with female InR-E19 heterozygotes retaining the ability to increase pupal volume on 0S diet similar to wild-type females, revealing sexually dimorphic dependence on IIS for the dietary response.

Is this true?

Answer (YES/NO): YES